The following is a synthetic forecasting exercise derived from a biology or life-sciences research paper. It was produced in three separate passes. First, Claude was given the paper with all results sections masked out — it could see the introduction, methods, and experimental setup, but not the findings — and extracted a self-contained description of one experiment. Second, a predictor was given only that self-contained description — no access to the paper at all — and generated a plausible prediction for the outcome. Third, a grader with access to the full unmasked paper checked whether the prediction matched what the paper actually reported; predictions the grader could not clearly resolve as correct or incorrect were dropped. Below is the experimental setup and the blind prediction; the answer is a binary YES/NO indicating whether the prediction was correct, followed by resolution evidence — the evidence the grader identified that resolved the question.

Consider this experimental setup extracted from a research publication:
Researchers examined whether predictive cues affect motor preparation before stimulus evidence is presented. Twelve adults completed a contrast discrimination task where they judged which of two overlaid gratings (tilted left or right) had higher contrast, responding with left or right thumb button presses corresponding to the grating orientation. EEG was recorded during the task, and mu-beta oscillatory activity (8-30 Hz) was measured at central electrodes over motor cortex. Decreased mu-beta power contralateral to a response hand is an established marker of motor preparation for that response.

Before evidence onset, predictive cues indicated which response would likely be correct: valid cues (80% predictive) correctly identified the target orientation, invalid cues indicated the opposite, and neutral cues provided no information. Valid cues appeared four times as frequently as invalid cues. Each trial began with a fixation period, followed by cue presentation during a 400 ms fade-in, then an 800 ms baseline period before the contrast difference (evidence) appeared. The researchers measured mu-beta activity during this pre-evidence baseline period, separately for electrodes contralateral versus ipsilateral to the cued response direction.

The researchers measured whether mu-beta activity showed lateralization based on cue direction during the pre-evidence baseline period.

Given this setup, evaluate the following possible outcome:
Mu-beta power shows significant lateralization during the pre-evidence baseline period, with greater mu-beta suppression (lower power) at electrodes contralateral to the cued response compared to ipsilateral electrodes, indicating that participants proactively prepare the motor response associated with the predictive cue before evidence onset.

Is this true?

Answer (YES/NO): YES